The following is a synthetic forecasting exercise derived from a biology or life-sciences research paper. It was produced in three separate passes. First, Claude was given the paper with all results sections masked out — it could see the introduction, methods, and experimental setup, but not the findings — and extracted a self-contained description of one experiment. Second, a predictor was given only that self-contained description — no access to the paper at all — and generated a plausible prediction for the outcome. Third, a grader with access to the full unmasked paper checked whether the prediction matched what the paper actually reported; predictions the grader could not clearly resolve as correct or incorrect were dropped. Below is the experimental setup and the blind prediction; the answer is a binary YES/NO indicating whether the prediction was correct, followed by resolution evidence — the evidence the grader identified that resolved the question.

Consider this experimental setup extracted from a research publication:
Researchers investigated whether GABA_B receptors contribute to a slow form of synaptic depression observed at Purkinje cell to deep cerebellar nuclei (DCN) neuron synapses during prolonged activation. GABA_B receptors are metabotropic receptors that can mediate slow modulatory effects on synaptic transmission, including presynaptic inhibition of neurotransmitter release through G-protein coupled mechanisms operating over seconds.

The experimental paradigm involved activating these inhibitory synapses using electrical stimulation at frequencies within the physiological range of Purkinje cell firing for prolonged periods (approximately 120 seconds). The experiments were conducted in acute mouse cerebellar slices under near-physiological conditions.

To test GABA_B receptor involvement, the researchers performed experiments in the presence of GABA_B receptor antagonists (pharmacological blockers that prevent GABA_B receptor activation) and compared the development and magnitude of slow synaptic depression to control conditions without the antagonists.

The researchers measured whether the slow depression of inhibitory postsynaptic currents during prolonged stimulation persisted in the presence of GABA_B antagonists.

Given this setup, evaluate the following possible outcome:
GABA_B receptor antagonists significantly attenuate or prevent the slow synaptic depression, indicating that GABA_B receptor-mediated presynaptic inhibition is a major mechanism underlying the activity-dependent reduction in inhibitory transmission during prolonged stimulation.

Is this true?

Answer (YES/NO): NO